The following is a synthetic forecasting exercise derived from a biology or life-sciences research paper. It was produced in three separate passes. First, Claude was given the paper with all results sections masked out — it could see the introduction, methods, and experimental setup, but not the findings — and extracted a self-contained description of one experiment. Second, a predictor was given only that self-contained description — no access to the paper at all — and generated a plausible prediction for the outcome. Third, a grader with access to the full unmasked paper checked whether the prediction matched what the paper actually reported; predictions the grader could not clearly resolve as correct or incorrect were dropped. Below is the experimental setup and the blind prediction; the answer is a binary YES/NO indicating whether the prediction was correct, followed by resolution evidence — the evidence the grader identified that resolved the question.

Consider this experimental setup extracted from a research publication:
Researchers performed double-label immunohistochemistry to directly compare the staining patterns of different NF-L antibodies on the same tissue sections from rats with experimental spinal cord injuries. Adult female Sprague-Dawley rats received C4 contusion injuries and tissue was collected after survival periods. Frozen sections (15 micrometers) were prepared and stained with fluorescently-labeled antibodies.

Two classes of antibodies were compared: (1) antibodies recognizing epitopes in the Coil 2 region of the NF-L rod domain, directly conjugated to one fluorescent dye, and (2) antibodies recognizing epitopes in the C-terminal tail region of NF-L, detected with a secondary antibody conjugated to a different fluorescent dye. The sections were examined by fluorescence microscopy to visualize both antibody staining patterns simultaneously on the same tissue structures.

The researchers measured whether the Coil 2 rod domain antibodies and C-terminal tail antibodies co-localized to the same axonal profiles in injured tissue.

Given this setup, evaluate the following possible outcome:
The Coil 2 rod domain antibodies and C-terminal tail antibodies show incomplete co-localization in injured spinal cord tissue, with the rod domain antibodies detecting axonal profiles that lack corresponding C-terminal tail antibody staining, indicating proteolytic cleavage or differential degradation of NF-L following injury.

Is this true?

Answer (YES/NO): YES